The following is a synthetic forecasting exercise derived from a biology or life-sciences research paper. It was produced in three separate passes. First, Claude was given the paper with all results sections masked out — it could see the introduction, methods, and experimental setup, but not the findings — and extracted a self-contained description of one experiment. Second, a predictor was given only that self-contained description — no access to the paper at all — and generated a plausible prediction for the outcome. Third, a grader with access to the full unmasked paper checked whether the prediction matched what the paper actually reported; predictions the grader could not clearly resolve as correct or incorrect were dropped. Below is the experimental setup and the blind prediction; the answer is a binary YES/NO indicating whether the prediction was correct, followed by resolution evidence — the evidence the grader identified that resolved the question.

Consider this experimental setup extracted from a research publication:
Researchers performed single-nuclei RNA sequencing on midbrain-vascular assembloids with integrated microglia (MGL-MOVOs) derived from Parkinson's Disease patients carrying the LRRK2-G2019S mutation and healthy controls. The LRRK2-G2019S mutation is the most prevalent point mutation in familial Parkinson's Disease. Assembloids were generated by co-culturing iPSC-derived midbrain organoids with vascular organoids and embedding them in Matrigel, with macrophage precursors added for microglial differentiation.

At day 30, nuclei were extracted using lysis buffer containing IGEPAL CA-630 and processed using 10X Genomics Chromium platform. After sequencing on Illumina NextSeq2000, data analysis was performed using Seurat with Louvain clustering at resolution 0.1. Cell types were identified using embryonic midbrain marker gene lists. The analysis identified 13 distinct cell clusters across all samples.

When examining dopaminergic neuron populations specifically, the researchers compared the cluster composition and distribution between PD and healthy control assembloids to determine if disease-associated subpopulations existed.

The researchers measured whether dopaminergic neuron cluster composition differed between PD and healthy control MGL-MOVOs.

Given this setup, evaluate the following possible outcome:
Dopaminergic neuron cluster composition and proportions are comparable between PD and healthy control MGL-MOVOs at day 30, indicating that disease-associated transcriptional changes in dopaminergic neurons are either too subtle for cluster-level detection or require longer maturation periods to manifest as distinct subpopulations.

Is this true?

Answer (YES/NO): NO